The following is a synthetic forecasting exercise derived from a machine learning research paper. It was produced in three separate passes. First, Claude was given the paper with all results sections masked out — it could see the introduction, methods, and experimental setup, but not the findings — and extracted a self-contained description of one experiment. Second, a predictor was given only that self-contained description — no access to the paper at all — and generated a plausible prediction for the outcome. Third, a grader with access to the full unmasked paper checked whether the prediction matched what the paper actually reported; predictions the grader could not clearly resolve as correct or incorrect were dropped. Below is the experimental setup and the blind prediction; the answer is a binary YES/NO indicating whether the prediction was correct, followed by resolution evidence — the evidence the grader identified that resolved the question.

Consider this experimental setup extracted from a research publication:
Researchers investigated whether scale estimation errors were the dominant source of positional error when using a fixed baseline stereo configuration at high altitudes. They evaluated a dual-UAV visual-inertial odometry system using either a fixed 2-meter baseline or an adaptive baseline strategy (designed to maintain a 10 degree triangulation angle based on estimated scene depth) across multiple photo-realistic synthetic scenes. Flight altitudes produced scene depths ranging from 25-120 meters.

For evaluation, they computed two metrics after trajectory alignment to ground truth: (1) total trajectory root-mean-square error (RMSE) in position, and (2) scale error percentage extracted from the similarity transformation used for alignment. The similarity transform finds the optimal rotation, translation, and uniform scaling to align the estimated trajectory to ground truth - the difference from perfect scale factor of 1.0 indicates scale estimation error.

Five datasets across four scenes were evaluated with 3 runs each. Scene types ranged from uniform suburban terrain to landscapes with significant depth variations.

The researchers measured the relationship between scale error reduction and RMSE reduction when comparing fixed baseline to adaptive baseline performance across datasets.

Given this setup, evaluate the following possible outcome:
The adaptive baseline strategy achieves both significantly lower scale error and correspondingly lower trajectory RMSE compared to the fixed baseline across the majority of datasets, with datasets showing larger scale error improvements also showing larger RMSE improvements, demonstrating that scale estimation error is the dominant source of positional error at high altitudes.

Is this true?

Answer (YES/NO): YES